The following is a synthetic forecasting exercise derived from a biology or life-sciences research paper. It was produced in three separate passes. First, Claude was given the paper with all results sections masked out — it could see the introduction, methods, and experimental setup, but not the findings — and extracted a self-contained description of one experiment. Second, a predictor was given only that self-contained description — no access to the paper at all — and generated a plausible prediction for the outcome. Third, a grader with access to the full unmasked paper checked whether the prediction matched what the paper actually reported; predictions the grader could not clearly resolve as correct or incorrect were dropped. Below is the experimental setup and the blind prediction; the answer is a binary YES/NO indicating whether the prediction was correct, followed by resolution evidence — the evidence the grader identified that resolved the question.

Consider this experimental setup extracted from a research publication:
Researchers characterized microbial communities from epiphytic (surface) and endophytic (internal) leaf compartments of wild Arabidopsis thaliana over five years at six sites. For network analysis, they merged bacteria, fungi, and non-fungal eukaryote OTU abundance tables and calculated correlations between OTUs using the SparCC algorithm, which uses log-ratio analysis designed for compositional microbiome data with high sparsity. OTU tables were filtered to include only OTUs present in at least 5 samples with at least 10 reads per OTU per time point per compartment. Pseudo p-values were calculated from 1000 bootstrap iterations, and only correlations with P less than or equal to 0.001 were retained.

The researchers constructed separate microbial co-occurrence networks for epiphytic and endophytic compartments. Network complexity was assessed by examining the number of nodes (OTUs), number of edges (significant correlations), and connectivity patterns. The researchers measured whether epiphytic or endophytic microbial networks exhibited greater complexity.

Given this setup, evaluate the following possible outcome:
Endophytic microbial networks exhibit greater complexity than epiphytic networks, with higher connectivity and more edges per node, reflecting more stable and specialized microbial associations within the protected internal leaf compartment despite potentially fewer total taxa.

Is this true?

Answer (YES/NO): NO